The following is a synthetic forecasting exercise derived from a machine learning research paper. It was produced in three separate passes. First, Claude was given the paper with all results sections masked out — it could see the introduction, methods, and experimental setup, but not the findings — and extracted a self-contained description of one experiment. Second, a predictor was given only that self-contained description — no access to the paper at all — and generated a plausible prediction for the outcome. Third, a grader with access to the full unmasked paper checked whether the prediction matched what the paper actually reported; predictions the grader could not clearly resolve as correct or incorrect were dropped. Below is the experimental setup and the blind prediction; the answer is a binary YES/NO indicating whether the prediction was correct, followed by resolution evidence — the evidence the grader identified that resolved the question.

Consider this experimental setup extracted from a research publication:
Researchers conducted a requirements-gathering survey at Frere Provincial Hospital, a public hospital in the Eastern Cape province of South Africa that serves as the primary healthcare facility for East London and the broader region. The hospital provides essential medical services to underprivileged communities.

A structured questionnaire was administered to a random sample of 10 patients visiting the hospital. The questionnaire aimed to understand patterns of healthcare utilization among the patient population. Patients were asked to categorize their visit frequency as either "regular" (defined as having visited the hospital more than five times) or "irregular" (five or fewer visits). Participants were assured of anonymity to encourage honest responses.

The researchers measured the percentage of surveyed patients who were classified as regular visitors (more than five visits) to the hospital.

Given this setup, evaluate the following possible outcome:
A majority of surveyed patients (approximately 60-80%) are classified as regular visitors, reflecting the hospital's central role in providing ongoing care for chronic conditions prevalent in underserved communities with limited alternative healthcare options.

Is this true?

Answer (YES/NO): YES